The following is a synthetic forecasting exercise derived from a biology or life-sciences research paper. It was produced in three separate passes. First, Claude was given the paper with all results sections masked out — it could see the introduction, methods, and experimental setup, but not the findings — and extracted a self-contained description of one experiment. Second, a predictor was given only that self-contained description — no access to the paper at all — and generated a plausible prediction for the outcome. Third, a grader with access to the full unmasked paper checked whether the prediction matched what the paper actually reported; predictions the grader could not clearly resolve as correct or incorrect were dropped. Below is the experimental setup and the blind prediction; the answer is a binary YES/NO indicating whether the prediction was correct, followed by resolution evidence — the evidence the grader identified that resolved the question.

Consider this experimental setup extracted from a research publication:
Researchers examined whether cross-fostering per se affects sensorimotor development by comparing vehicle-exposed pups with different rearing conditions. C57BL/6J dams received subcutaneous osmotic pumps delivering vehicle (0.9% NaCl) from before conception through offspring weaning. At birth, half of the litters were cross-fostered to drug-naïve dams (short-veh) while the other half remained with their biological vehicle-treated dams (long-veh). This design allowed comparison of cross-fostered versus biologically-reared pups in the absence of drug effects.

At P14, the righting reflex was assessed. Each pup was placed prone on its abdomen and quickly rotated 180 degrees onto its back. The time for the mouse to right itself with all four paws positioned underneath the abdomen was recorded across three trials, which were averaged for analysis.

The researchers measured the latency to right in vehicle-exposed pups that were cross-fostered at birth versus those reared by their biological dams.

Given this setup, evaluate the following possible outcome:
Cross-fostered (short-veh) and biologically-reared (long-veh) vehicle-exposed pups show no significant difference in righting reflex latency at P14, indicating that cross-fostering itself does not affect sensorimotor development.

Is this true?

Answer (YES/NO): NO